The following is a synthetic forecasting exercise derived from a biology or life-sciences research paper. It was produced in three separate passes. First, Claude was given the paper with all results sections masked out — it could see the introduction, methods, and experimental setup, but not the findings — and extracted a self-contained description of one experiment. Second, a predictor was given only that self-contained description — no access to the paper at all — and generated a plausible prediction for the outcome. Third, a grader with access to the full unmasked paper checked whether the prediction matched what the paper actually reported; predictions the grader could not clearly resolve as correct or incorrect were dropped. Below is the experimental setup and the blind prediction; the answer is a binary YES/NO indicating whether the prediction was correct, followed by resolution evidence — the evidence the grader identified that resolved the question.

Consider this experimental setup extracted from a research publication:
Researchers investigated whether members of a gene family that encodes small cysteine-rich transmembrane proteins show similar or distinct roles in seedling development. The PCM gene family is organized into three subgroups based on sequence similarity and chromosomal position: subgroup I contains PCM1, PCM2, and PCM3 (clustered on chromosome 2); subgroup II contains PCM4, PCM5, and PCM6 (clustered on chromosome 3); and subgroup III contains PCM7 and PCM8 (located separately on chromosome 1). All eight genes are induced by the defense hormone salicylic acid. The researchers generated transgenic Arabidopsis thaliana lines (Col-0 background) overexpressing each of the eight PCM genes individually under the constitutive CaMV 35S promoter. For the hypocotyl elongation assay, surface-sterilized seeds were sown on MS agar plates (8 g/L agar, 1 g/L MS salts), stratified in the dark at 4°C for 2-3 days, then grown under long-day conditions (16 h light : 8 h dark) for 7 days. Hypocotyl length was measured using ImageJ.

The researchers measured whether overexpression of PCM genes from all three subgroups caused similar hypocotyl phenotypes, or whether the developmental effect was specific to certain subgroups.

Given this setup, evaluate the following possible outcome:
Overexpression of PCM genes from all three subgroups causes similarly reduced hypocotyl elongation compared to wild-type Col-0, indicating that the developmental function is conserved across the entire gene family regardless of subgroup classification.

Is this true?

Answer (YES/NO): NO